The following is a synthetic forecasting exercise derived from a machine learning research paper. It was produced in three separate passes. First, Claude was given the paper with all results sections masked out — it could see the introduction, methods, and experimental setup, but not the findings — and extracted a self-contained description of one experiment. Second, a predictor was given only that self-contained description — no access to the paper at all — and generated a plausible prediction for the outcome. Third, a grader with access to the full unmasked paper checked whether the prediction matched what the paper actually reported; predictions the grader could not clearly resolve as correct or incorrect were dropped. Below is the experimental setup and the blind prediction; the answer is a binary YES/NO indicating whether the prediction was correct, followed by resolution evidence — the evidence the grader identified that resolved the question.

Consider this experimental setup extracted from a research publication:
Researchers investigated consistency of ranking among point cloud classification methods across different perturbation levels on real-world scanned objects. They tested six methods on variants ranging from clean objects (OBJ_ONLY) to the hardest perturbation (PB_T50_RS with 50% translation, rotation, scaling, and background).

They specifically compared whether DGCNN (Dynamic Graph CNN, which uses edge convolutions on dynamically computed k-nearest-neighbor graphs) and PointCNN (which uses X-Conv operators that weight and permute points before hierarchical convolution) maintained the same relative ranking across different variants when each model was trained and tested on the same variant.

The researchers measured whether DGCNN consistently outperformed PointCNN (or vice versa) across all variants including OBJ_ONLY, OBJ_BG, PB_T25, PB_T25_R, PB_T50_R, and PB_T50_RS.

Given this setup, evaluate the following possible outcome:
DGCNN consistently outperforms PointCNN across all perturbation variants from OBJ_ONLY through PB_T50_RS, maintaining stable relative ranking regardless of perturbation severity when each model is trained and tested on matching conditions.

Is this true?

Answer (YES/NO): NO